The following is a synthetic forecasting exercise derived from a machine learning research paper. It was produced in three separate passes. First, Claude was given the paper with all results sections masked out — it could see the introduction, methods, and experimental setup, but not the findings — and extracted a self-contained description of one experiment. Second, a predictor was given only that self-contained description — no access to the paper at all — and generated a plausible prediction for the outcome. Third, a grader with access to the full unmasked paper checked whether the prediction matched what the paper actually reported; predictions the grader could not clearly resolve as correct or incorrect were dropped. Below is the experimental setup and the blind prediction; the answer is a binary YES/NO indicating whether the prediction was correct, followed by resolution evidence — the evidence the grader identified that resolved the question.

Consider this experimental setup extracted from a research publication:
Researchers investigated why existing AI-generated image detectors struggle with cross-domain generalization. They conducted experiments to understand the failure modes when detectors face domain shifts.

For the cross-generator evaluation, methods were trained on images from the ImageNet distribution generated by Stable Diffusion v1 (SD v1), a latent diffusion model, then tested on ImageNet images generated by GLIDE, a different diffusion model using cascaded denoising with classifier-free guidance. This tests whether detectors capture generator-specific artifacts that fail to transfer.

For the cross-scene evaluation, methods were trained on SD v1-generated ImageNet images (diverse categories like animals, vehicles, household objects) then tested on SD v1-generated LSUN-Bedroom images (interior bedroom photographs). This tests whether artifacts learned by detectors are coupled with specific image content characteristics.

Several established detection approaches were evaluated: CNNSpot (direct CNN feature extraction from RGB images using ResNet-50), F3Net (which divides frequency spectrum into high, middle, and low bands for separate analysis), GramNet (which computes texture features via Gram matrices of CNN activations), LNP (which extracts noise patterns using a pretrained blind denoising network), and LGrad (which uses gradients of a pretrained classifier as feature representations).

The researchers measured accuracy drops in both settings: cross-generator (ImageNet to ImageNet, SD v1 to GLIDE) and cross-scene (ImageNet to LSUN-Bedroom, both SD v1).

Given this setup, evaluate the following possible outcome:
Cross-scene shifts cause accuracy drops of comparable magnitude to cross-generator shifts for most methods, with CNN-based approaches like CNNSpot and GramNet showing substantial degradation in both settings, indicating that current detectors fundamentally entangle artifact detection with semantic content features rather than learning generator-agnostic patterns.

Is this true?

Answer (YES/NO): NO